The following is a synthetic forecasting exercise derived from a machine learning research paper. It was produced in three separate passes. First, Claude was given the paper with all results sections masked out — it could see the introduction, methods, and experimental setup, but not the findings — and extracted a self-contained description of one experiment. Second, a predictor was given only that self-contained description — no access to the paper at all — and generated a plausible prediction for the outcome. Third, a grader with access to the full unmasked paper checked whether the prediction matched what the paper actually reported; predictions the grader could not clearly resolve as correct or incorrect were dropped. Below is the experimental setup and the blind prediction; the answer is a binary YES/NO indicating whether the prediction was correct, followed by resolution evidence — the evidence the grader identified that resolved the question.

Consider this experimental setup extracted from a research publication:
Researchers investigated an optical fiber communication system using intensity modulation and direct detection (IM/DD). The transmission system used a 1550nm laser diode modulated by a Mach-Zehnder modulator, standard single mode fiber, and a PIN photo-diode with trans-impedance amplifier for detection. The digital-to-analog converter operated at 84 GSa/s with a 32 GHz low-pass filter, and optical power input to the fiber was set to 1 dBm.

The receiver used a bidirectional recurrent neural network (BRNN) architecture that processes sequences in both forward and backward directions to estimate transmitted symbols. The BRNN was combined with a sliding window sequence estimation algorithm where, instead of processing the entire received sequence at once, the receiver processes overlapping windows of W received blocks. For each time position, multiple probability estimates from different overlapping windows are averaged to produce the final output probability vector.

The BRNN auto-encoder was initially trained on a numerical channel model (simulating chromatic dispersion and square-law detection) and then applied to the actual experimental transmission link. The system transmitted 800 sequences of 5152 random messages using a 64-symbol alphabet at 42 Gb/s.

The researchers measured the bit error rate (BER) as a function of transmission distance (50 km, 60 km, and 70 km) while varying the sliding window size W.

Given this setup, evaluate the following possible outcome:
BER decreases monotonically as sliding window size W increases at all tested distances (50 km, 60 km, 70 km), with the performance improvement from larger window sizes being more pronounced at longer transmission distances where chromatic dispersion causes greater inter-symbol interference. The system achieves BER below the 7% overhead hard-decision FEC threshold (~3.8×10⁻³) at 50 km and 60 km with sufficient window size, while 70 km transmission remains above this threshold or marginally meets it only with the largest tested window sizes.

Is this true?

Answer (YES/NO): NO